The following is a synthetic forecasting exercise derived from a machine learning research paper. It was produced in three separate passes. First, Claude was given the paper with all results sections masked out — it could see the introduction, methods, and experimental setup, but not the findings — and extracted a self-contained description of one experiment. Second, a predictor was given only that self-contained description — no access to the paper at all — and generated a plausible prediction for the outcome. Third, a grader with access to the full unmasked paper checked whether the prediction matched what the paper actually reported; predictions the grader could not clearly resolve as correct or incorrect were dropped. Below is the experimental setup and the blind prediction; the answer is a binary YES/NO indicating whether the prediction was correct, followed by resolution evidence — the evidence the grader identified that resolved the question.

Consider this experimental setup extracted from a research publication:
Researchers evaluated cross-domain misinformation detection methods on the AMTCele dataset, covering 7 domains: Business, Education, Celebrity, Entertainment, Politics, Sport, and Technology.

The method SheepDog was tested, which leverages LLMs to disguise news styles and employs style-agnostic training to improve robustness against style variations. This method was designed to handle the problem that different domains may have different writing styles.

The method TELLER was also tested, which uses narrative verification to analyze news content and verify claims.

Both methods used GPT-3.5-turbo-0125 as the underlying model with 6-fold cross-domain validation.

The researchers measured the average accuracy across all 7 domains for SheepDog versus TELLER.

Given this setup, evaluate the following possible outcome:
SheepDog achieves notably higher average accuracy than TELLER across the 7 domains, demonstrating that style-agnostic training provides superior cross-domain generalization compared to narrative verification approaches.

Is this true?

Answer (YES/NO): NO